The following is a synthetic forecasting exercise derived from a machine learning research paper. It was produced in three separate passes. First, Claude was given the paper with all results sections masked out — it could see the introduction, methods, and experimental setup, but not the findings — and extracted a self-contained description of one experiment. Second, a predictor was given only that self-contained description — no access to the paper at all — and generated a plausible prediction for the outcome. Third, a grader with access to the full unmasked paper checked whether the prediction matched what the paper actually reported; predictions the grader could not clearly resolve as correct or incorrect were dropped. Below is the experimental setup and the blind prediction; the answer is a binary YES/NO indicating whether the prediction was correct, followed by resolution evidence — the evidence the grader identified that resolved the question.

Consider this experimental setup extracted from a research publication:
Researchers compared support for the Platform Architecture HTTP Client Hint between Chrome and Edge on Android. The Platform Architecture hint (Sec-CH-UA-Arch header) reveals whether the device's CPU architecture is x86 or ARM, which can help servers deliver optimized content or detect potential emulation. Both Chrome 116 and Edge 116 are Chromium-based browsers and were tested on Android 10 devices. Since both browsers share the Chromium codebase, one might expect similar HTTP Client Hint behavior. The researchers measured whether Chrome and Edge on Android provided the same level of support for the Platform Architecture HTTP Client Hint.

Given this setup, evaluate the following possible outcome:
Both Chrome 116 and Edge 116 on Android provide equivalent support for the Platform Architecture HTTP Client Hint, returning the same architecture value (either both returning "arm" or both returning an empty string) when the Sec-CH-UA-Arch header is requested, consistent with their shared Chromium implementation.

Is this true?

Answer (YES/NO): NO